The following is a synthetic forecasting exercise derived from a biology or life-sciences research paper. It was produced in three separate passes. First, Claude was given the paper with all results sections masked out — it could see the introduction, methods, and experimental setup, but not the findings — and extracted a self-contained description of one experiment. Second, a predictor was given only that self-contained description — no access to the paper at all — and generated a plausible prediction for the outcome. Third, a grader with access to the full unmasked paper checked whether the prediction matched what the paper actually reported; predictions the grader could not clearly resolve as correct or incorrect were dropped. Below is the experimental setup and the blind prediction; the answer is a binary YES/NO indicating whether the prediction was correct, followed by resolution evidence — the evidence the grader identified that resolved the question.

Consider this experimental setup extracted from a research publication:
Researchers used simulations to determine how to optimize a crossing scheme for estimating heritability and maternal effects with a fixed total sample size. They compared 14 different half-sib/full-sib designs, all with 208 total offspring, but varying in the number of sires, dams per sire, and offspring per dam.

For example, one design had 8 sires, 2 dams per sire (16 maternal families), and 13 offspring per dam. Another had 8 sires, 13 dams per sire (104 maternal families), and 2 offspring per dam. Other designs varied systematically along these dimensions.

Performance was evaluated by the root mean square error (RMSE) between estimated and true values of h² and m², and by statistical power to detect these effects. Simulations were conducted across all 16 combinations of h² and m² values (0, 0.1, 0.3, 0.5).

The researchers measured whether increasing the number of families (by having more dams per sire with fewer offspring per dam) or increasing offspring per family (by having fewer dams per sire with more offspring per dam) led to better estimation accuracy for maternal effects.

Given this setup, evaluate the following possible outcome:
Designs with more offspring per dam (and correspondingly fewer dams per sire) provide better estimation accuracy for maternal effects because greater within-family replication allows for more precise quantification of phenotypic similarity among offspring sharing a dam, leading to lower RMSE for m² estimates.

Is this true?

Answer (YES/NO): NO